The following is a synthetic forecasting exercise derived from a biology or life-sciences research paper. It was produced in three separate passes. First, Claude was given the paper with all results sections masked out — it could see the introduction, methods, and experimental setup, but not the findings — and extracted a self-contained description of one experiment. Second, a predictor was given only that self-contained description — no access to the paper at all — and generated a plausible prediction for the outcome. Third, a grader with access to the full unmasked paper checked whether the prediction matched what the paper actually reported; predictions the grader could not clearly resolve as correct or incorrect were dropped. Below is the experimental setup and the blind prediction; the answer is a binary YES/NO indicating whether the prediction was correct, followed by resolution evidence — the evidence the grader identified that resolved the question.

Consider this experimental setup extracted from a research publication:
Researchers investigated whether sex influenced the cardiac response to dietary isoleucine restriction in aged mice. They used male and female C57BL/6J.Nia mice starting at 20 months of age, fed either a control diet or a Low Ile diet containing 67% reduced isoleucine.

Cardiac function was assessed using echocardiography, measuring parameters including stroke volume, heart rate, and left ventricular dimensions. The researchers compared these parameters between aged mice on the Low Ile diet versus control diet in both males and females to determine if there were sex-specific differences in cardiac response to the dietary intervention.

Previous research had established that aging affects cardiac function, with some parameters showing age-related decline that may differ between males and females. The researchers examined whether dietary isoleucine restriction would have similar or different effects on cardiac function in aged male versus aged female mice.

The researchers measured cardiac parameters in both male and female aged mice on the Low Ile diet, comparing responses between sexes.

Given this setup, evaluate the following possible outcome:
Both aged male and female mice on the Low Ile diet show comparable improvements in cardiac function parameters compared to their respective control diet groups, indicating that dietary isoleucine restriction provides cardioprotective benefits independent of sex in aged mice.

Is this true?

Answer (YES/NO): NO